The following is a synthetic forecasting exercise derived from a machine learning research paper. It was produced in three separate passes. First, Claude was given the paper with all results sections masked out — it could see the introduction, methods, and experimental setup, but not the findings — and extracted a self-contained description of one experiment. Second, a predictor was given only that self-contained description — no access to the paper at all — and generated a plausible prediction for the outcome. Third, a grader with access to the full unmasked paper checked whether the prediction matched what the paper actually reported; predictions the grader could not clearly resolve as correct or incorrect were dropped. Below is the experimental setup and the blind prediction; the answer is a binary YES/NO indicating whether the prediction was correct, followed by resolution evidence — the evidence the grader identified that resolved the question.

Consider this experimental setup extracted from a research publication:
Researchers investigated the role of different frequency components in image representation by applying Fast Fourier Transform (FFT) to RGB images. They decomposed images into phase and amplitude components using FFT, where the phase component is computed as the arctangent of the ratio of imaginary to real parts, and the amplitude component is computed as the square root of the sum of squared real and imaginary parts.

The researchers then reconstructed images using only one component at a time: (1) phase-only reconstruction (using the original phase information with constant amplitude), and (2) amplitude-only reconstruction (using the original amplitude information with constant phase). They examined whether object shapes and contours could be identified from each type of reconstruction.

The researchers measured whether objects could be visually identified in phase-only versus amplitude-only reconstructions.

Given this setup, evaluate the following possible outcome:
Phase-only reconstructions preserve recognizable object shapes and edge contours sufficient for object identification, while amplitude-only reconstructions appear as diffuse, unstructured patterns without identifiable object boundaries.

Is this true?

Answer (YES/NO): YES